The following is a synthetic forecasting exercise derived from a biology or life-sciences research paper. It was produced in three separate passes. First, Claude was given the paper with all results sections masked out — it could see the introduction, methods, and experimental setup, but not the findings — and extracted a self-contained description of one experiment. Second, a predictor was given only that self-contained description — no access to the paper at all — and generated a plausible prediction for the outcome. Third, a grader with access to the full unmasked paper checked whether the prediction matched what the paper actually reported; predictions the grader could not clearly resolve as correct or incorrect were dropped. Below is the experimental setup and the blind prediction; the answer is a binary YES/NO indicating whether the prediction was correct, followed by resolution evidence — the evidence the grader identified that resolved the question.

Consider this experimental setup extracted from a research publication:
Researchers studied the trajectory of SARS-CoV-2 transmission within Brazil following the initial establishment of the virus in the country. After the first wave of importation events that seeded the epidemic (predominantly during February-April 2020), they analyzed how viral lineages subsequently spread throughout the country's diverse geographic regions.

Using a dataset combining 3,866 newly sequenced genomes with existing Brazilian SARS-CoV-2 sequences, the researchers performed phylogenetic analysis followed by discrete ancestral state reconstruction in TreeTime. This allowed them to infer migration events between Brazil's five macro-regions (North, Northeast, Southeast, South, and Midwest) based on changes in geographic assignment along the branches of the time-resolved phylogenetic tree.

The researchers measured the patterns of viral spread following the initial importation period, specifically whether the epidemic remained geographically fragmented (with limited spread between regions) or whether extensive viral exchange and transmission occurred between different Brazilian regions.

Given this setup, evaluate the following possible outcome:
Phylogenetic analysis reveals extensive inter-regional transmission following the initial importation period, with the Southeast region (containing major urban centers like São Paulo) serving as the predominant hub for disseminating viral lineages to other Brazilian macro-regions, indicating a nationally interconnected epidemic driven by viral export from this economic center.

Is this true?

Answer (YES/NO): YES